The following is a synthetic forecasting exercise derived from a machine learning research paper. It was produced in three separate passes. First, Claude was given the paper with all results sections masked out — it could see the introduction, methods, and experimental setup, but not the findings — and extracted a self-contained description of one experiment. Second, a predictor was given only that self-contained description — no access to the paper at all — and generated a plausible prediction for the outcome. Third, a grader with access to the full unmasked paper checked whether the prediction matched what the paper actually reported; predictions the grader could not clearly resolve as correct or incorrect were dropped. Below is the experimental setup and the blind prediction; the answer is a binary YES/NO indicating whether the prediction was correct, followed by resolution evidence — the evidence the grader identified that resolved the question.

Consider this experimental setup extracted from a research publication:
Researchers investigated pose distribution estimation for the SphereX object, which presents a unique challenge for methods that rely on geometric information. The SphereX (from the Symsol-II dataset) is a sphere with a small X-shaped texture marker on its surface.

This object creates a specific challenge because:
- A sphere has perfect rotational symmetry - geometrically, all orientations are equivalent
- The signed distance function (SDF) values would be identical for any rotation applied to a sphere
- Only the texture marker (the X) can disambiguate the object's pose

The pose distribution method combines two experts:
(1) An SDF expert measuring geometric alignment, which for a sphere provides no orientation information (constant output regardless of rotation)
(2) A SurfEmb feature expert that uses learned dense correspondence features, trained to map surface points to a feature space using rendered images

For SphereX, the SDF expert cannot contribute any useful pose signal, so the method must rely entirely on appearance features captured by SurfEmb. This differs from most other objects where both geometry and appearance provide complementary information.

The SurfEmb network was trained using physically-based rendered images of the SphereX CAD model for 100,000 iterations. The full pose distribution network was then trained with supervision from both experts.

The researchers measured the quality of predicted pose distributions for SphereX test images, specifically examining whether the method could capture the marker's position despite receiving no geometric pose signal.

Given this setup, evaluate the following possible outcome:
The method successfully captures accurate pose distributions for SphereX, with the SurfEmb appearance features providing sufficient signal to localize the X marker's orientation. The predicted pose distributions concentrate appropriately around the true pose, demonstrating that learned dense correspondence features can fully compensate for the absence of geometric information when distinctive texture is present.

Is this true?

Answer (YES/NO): NO